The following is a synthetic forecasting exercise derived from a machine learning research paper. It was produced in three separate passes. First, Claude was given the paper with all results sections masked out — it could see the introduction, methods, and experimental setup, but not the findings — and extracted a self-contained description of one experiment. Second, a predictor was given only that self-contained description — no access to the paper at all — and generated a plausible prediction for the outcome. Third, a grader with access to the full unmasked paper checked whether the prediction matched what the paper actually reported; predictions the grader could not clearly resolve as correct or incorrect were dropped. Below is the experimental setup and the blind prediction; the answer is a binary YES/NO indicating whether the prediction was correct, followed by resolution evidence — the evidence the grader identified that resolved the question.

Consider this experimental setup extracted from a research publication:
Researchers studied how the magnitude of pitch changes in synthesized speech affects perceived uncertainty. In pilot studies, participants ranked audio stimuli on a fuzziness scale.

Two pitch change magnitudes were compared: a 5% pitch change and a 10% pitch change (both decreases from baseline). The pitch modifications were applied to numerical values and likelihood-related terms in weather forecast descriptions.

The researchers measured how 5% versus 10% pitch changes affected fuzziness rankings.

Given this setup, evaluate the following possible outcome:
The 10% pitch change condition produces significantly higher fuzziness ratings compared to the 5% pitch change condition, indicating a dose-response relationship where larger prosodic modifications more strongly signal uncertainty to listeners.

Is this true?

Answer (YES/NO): NO